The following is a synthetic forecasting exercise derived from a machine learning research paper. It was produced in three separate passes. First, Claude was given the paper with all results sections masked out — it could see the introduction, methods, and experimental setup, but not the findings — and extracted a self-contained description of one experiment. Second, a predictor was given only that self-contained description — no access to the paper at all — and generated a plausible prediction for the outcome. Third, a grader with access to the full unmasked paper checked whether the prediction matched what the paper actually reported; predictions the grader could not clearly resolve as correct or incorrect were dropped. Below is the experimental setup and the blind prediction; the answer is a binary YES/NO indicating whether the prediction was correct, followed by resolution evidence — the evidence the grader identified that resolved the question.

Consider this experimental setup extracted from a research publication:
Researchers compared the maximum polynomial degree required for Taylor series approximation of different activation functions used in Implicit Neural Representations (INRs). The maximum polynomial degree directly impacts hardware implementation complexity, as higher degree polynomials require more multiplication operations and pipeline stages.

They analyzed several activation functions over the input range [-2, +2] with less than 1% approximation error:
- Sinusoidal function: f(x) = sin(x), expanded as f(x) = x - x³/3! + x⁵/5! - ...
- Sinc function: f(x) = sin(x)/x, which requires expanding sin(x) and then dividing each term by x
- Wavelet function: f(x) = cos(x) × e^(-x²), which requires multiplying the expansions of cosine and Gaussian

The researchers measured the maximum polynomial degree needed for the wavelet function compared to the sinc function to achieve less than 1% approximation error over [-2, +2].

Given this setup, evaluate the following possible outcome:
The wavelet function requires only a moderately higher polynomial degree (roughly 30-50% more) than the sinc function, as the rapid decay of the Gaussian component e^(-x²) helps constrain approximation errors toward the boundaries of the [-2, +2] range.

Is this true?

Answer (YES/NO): NO